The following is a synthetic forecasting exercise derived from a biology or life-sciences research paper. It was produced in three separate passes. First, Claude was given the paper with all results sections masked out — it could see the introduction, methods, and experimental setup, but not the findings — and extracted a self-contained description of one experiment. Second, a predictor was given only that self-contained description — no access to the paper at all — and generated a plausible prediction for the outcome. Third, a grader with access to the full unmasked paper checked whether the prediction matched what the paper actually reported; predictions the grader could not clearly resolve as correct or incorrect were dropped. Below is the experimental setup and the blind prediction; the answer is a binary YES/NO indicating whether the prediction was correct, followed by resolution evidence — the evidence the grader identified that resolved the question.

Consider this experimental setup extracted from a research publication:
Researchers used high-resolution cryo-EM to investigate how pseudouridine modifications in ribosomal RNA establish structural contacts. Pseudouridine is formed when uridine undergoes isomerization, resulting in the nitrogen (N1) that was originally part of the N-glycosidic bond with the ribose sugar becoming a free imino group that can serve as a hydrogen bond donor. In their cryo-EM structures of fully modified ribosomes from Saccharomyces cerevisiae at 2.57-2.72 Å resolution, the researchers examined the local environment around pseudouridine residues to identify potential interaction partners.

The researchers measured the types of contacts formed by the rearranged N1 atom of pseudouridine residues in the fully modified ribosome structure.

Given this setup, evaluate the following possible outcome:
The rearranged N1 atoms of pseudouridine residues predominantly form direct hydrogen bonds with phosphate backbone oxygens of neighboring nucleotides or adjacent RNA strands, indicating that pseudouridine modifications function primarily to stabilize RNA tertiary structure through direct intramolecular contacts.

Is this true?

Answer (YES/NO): NO